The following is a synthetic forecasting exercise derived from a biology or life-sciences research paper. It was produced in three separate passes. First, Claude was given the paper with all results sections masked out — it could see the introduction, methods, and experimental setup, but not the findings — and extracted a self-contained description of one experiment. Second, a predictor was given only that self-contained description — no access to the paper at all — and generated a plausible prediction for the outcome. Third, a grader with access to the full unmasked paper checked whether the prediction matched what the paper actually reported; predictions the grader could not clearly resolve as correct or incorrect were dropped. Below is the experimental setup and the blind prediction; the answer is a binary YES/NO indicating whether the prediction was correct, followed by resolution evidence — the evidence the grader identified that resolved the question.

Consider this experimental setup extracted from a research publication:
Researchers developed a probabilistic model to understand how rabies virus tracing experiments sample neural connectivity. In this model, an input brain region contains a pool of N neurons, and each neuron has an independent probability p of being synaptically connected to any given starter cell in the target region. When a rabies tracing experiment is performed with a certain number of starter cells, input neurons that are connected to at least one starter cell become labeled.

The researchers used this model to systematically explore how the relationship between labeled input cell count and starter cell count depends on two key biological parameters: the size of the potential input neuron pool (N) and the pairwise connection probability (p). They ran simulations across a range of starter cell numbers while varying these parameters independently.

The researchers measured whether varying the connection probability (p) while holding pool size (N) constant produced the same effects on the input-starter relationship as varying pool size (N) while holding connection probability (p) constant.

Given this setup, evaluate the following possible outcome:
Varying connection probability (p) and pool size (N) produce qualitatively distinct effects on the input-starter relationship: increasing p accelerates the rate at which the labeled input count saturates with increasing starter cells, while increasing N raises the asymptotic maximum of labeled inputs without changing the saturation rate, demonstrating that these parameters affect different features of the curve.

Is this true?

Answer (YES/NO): YES